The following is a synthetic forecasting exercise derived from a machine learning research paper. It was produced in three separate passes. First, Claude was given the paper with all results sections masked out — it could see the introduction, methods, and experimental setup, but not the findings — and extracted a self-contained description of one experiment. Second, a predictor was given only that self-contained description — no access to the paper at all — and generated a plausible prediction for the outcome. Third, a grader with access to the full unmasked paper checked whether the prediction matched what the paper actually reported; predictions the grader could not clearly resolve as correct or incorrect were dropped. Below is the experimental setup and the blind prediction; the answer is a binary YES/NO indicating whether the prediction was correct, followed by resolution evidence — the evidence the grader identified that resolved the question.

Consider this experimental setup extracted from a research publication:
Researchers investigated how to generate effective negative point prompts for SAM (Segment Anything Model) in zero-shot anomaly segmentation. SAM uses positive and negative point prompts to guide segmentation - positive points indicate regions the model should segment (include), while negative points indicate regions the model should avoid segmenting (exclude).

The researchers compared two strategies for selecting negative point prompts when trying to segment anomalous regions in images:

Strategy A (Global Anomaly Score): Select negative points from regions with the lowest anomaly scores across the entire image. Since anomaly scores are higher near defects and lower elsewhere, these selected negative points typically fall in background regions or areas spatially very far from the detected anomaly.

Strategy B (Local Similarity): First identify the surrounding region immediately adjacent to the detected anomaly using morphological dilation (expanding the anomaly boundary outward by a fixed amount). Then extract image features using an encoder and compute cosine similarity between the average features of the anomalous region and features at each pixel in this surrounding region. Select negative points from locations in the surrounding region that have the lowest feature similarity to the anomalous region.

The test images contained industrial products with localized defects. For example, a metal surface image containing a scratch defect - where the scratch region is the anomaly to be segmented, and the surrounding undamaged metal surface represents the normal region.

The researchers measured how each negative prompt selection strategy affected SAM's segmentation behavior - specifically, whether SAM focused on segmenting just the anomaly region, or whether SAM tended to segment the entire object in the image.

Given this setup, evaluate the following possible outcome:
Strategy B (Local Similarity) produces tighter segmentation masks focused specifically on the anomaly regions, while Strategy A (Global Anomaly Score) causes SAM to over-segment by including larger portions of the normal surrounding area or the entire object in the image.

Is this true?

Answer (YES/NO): YES